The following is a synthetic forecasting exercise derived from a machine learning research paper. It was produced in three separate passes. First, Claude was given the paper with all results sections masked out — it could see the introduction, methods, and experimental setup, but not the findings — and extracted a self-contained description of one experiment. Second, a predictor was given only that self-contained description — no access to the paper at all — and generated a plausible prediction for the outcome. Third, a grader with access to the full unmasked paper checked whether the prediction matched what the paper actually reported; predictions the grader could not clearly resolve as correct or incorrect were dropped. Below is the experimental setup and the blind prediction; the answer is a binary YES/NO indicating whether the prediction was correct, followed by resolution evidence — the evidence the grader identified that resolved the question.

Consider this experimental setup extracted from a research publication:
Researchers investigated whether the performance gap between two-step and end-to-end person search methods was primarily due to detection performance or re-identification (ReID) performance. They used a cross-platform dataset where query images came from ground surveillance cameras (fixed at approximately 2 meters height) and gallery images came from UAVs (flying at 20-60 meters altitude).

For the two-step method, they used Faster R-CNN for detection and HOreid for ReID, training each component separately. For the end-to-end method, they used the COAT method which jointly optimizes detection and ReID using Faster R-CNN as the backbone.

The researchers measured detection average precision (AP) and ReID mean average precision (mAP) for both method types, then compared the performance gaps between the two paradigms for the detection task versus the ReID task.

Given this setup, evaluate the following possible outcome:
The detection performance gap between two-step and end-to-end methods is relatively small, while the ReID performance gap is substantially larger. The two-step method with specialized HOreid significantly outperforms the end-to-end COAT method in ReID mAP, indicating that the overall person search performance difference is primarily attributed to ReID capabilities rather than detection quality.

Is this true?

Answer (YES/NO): YES